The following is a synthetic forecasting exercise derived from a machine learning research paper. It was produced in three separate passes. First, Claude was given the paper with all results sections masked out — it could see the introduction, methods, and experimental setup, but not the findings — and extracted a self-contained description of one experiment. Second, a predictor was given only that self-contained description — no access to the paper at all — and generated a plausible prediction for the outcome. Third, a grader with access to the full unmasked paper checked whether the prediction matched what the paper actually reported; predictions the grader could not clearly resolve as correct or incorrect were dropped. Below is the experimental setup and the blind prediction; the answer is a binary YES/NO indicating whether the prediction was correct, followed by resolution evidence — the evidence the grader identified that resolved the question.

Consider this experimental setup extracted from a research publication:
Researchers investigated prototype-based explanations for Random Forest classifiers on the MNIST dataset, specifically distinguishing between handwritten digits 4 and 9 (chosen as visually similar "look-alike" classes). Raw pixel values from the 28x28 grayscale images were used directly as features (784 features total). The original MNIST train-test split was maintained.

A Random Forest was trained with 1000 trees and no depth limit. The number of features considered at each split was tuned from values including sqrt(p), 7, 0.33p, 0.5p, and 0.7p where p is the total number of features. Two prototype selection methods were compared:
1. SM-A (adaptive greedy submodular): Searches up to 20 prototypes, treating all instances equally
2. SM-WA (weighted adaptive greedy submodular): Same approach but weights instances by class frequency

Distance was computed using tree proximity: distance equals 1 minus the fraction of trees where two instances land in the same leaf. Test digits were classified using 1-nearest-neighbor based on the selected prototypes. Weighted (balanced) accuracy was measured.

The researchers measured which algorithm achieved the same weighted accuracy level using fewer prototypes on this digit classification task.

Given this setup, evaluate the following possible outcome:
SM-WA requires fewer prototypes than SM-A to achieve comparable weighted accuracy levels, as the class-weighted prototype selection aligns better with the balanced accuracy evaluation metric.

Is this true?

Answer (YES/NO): YES